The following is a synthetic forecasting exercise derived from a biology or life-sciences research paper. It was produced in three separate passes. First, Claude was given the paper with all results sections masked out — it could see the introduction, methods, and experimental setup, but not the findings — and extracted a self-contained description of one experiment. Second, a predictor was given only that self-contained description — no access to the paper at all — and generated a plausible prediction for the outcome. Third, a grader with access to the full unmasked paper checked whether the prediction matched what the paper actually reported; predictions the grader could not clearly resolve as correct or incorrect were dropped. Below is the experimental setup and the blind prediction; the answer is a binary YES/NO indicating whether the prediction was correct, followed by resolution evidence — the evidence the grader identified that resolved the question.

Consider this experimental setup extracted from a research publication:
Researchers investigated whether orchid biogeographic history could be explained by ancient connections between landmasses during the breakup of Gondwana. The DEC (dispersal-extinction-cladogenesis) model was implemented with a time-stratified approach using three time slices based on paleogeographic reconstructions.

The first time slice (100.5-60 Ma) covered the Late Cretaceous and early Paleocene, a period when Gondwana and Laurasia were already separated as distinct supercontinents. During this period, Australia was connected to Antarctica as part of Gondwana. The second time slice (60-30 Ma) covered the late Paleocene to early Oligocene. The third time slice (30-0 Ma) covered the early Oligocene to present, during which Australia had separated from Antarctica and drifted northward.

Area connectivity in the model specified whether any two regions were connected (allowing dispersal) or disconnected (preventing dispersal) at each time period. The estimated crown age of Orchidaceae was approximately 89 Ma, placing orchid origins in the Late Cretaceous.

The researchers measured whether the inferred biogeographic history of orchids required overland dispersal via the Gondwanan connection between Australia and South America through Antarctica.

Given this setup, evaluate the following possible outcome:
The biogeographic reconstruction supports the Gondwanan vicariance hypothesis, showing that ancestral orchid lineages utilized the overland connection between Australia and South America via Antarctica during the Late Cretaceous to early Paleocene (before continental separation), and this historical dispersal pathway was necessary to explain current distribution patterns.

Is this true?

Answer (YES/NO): NO